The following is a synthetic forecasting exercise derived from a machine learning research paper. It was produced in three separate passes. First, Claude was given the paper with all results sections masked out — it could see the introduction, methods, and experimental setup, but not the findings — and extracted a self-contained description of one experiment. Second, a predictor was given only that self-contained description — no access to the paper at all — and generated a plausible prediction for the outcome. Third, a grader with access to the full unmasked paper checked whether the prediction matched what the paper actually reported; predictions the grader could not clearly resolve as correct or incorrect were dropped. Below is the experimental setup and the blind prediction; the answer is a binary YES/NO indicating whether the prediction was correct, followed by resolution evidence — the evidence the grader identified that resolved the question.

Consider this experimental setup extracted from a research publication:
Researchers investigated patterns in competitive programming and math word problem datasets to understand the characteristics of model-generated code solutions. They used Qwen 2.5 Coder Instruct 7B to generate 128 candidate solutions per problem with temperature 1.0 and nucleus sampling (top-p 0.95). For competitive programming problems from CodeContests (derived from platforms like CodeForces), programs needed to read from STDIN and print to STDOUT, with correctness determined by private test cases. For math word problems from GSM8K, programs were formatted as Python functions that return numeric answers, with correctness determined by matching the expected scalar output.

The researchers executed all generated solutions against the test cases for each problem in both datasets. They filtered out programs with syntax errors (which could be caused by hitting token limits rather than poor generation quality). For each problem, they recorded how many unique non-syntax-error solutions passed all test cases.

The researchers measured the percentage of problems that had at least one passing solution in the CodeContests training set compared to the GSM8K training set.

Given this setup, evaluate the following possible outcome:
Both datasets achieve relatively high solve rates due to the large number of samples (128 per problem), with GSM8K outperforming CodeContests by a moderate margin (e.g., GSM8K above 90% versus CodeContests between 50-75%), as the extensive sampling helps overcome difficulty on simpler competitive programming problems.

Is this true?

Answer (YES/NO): NO